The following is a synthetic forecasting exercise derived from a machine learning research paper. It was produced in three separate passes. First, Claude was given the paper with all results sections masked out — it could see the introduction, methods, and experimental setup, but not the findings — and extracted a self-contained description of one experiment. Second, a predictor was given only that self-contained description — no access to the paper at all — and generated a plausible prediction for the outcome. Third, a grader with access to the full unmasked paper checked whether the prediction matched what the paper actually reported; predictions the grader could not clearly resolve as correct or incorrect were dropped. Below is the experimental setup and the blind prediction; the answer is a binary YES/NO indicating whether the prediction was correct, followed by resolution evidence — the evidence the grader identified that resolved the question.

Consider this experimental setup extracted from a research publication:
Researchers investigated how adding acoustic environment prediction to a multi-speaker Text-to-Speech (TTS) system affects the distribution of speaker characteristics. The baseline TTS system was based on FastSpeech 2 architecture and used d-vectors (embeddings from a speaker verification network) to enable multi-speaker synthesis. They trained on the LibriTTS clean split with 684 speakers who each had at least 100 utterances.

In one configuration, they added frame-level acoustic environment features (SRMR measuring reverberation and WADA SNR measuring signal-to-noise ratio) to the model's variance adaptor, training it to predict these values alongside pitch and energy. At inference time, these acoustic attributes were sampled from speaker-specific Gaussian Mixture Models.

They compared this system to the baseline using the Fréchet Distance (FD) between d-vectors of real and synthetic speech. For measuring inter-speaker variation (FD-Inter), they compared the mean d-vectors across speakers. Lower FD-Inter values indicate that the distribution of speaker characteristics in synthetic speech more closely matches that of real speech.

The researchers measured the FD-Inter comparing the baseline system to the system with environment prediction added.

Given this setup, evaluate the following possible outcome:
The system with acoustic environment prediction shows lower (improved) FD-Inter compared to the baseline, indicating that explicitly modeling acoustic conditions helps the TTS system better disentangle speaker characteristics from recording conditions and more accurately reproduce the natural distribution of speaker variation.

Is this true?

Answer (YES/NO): NO